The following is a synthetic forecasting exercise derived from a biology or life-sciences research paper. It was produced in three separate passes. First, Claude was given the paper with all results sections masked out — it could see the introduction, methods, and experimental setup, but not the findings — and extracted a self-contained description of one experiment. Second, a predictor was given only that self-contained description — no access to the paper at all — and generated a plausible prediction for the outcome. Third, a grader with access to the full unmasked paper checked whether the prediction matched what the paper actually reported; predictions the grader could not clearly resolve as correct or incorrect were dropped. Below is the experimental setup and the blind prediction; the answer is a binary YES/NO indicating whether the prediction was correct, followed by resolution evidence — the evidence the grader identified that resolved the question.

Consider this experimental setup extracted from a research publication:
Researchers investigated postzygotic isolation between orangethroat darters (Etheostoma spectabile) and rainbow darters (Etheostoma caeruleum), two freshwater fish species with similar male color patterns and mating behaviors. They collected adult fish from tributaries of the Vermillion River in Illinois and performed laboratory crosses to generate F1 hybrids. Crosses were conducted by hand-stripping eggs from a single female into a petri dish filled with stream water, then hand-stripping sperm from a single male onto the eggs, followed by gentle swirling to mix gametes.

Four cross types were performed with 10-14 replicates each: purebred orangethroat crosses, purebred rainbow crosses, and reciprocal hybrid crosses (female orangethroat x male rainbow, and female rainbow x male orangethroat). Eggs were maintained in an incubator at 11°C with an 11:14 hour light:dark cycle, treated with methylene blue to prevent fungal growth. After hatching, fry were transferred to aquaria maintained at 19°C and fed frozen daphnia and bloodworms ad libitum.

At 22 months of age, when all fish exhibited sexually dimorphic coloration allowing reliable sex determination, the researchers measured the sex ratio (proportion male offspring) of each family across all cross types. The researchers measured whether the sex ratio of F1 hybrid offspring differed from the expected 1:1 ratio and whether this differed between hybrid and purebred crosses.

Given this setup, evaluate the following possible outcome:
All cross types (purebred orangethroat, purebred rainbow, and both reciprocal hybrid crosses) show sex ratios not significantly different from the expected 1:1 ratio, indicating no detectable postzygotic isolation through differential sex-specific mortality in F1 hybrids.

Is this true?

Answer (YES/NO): NO